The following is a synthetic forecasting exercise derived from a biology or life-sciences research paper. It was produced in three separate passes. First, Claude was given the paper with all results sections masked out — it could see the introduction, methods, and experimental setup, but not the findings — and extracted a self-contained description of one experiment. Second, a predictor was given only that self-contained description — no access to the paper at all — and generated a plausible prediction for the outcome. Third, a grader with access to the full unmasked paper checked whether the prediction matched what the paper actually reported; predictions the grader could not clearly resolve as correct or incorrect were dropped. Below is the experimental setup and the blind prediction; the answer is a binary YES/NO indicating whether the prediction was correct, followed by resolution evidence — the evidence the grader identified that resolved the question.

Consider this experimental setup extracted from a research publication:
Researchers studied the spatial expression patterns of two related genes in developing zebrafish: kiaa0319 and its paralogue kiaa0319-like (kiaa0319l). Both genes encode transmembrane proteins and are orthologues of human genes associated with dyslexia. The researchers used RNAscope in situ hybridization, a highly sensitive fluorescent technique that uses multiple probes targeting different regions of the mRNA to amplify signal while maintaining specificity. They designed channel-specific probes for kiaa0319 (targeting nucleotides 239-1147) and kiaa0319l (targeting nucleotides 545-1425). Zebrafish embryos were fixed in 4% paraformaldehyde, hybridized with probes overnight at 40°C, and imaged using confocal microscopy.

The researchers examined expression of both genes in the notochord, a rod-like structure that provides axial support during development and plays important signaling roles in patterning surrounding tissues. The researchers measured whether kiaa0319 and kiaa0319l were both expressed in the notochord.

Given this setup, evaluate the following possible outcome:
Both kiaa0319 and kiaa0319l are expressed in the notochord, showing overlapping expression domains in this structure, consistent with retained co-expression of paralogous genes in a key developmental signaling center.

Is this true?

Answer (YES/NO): NO